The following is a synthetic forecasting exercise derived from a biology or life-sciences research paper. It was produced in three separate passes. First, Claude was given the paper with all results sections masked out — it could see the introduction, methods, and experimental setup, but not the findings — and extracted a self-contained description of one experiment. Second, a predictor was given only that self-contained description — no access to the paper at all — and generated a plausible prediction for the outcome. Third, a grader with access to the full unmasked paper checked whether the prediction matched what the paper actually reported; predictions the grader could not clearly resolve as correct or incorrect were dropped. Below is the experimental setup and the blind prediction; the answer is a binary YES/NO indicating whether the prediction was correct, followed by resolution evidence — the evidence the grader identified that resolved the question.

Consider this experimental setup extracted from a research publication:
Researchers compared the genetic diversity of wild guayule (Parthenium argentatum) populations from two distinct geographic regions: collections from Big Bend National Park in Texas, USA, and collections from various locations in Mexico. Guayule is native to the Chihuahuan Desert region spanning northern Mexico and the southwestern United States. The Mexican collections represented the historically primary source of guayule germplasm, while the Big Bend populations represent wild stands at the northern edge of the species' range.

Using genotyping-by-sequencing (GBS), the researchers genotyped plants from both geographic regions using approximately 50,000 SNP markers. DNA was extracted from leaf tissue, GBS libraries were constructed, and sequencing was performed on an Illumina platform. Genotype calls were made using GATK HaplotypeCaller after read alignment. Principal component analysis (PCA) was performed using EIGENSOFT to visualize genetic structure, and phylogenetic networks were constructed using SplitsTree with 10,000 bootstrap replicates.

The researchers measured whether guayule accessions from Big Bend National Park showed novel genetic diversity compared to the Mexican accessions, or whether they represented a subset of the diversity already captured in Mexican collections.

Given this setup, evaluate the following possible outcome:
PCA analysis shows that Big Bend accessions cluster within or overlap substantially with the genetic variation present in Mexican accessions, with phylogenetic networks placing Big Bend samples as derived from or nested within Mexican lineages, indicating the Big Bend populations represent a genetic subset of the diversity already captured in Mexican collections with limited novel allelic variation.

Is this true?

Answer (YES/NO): NO